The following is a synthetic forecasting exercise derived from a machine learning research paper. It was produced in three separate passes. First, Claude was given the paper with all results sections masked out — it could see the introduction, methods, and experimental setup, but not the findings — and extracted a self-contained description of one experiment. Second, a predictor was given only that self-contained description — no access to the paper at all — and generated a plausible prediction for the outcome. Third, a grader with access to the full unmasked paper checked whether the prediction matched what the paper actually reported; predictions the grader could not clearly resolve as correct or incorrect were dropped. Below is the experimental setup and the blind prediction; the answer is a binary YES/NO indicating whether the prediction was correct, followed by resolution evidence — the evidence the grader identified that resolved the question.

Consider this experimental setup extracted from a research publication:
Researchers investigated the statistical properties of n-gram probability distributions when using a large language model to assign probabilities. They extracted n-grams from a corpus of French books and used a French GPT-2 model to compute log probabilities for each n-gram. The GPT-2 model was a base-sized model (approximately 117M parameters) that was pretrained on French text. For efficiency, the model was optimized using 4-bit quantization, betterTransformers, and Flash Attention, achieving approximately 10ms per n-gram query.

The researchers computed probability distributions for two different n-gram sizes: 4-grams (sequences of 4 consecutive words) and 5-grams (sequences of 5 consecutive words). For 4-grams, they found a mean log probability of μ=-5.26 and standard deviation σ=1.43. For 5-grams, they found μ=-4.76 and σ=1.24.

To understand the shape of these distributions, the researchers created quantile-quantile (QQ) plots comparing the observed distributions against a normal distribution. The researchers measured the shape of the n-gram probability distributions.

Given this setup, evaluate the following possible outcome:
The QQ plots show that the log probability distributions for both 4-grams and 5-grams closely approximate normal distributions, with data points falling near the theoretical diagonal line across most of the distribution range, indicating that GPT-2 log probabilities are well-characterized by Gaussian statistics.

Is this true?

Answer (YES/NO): NO